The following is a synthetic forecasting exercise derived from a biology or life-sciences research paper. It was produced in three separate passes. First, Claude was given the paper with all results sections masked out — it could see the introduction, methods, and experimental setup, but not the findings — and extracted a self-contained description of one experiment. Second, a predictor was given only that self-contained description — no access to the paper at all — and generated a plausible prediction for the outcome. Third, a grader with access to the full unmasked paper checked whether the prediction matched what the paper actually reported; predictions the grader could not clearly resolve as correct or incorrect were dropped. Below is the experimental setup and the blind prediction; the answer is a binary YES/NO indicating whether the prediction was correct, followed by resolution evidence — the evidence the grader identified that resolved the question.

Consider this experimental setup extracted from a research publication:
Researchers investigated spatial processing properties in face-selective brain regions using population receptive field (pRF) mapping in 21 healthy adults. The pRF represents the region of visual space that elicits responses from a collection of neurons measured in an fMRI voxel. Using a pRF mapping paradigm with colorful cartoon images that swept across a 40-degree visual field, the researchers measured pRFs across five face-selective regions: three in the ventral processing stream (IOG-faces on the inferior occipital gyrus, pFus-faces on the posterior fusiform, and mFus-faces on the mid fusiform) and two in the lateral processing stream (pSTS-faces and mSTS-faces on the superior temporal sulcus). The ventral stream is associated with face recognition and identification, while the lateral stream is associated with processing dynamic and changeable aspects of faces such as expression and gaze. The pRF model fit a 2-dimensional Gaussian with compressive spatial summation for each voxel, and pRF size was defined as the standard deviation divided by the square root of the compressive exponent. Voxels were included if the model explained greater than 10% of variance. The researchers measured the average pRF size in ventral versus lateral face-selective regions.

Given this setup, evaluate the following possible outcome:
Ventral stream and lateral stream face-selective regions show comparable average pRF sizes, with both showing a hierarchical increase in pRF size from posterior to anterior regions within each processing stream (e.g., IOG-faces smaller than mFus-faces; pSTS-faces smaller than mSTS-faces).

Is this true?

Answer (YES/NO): NO